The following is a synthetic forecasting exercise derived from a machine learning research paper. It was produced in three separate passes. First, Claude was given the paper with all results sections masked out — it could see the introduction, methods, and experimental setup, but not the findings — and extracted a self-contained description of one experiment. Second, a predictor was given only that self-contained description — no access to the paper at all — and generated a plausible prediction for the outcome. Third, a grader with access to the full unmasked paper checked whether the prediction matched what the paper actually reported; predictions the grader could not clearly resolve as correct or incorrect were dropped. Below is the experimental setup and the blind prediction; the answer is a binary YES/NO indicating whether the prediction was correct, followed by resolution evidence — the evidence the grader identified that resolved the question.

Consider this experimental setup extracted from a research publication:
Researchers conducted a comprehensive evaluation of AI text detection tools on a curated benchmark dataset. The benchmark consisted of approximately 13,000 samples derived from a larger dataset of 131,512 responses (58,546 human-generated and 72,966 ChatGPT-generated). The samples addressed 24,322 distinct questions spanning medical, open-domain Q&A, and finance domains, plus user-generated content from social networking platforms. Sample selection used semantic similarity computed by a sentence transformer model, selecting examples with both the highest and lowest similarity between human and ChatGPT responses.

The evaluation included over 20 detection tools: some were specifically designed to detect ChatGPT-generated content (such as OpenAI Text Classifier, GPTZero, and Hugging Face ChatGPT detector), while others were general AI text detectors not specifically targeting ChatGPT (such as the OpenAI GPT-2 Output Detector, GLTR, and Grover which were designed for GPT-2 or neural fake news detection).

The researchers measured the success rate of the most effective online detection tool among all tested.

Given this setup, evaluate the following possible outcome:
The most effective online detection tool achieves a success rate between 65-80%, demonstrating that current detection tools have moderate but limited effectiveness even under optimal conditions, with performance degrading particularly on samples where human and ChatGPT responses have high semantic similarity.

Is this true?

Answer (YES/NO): NO